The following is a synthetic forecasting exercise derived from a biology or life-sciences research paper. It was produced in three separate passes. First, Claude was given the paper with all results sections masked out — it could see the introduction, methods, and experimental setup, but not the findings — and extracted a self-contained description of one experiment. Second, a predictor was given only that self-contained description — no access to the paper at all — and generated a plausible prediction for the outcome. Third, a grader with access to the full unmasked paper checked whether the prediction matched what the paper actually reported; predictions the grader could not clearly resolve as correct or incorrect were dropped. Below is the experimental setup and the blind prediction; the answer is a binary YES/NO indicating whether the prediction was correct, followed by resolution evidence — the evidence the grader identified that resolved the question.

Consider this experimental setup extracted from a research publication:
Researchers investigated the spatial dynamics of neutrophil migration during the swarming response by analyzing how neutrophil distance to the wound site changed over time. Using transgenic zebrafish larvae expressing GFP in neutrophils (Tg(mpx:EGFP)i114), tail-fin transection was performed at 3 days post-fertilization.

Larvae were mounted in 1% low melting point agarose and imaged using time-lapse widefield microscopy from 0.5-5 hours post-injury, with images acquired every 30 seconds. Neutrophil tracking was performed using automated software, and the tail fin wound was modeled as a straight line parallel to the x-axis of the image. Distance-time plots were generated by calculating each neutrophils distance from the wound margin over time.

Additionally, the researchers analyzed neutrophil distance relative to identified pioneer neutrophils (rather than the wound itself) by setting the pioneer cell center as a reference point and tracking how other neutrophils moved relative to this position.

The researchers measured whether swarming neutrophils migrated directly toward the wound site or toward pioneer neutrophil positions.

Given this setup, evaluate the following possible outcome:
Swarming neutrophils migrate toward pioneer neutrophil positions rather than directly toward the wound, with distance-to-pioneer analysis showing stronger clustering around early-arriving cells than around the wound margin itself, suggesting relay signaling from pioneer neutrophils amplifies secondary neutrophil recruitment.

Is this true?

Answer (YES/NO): YES